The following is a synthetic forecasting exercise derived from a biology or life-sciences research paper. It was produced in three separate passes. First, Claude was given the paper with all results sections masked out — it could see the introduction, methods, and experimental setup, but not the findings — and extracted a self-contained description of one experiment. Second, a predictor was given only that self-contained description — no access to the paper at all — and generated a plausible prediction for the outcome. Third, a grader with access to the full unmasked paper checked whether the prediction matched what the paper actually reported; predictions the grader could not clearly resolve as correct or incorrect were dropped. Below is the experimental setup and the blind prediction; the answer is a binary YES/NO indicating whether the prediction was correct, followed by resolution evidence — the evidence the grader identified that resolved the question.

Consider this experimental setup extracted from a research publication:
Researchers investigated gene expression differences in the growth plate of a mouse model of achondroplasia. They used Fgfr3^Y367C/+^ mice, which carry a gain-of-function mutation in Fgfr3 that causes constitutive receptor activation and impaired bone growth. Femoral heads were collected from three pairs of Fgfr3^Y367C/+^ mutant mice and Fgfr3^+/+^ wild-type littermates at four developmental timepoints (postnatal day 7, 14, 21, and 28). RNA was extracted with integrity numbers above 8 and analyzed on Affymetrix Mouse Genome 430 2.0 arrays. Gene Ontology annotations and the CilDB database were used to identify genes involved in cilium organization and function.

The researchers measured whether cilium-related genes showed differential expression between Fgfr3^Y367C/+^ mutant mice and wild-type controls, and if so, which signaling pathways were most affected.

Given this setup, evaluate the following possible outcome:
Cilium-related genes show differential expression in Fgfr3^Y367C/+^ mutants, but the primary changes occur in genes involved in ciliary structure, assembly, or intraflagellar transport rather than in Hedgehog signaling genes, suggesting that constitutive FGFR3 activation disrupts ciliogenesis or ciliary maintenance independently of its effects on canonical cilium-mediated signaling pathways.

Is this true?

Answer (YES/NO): NO